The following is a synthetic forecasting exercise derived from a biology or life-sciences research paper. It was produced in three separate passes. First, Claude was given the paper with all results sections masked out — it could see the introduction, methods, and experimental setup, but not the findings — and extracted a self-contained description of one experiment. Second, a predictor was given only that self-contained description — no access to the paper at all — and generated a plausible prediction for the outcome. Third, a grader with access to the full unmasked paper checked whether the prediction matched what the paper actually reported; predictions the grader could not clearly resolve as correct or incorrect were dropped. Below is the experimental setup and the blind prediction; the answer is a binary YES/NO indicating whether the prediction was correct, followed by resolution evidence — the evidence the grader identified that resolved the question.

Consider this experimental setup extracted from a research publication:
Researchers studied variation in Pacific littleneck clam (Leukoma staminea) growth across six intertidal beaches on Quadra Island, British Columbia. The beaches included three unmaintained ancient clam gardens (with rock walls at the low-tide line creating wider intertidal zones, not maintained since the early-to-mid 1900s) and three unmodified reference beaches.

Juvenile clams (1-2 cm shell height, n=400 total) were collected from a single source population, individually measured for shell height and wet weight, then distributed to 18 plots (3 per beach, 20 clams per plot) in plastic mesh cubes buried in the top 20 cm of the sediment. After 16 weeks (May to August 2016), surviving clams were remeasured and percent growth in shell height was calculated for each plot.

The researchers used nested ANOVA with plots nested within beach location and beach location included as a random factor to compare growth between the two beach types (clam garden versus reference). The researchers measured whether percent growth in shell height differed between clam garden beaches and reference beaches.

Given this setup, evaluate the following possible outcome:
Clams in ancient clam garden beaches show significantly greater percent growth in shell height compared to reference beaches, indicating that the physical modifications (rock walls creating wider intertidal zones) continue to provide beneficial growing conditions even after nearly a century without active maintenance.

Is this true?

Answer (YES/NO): NO